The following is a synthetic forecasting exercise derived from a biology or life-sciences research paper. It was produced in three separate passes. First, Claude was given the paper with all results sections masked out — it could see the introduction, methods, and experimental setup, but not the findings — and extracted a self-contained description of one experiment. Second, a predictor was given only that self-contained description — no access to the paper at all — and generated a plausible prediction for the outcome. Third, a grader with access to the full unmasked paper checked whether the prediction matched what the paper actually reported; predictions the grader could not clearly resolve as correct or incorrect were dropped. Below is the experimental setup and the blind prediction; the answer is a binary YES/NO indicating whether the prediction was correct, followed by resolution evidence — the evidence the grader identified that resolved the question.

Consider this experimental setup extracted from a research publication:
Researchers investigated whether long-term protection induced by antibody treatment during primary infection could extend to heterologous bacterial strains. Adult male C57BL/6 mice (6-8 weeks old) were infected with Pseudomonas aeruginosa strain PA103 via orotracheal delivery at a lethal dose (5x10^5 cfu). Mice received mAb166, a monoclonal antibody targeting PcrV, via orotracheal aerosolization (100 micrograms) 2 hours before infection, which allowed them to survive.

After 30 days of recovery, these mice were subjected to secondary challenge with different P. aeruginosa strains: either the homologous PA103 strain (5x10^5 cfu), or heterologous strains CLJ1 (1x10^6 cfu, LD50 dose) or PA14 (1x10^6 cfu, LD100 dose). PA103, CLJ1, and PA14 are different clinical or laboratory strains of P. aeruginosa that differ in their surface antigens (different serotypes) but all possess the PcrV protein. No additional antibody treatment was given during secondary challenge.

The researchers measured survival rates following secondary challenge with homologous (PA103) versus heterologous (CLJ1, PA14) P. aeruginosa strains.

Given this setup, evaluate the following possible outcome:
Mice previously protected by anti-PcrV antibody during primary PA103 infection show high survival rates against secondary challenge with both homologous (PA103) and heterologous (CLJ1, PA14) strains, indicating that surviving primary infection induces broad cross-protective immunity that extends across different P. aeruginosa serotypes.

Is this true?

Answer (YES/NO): NO